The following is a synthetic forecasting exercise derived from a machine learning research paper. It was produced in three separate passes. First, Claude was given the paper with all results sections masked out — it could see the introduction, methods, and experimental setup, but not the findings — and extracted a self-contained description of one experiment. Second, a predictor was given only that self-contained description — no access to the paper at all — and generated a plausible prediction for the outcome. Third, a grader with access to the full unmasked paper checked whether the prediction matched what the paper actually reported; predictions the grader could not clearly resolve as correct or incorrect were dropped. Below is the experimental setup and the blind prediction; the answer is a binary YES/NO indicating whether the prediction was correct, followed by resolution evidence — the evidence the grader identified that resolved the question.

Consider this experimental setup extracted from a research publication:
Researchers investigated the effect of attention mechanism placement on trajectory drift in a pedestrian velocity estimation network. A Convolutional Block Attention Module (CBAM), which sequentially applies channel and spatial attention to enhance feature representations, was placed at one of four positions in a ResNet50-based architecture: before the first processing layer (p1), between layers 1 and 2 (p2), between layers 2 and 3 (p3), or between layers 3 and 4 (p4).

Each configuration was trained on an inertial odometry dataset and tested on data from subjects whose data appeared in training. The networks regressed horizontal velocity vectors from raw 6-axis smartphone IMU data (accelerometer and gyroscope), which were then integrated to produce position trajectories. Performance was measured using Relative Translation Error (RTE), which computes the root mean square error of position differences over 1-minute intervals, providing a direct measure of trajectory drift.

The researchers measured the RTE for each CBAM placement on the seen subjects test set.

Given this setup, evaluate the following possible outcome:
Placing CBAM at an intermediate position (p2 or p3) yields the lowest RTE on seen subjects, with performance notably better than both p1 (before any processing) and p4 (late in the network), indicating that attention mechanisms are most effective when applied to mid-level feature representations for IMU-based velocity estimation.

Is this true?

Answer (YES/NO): NO